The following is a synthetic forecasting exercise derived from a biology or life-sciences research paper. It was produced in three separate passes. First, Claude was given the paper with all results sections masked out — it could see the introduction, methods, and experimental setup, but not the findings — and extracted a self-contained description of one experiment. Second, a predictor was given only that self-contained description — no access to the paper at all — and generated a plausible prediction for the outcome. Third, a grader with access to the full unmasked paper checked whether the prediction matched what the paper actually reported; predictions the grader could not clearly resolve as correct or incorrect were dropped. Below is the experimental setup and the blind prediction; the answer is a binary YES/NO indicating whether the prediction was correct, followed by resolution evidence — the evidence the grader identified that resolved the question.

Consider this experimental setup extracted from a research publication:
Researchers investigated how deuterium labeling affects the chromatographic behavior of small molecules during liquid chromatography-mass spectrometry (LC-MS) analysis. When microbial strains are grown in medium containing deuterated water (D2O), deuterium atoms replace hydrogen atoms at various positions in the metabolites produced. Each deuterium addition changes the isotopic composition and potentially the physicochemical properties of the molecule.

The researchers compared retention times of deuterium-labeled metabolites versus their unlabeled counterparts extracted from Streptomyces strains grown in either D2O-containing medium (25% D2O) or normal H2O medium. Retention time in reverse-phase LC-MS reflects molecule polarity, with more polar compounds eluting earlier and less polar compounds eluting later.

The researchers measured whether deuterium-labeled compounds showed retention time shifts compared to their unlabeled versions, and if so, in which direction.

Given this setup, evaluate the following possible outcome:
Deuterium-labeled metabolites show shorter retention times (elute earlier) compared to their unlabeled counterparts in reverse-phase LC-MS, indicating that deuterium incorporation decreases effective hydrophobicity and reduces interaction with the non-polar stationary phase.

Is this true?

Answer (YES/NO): YES